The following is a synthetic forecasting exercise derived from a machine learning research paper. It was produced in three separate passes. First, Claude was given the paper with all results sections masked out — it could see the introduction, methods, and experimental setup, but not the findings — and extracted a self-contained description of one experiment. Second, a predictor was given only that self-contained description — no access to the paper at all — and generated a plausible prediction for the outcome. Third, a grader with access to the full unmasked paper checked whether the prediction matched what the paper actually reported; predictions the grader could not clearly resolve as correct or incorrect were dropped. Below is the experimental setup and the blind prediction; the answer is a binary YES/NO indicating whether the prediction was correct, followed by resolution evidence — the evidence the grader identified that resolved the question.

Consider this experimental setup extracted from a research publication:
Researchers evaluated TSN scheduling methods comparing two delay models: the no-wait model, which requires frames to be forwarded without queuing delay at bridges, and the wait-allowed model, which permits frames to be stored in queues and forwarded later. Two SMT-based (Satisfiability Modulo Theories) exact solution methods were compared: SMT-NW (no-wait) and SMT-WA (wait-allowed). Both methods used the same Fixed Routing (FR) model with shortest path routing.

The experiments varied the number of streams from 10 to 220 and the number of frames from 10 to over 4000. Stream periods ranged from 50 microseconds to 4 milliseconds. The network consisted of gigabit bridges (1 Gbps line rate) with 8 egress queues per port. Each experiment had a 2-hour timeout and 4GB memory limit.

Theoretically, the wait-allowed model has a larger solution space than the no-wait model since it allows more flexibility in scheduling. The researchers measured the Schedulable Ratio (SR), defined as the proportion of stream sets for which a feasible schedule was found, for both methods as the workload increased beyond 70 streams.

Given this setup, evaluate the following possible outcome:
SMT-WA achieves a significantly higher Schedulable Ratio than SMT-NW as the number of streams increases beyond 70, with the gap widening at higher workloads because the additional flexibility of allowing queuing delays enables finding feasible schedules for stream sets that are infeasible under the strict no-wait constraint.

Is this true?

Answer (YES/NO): NO